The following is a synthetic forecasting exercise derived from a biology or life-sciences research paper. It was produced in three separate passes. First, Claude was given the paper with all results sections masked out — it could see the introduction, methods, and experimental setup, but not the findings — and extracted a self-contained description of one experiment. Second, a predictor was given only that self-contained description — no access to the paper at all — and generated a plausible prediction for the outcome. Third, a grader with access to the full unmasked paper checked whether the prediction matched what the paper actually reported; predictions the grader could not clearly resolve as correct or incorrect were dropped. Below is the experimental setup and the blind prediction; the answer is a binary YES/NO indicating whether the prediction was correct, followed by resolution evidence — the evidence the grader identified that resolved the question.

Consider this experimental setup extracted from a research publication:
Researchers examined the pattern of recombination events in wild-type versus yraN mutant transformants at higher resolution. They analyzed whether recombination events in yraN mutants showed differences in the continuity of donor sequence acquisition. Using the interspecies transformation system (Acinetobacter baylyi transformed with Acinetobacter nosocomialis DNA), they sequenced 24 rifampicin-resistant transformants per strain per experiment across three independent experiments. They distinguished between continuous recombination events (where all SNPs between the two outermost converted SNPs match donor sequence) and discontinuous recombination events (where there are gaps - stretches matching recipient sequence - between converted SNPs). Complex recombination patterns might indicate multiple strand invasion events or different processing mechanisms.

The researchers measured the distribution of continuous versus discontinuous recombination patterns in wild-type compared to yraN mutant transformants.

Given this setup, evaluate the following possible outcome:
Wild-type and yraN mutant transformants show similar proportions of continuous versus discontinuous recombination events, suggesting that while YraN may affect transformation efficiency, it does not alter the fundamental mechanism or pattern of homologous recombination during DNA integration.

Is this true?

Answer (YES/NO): NO